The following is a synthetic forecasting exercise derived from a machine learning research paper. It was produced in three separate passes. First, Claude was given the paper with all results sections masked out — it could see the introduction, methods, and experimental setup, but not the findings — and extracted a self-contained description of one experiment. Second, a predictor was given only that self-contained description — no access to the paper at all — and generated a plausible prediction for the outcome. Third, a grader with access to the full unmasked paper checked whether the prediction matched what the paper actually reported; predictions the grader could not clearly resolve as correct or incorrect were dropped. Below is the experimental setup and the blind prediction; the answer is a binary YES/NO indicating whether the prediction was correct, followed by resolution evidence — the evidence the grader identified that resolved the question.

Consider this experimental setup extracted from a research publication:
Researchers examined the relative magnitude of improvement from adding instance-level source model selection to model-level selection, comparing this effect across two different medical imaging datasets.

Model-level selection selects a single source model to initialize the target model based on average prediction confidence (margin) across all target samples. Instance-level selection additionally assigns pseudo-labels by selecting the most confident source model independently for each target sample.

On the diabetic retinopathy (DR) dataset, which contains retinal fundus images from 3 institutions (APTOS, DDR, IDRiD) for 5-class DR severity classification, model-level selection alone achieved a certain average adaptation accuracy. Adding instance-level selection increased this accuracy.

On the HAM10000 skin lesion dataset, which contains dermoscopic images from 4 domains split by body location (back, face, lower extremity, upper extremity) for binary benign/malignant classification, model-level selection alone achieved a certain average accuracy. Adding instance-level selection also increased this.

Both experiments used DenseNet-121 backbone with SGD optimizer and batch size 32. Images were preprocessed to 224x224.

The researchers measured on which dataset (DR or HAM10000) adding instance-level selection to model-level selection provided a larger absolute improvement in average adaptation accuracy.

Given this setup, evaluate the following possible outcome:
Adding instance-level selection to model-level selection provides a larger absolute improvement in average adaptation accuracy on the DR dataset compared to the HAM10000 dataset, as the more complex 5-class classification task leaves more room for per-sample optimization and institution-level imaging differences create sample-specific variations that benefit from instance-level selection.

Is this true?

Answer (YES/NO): YES